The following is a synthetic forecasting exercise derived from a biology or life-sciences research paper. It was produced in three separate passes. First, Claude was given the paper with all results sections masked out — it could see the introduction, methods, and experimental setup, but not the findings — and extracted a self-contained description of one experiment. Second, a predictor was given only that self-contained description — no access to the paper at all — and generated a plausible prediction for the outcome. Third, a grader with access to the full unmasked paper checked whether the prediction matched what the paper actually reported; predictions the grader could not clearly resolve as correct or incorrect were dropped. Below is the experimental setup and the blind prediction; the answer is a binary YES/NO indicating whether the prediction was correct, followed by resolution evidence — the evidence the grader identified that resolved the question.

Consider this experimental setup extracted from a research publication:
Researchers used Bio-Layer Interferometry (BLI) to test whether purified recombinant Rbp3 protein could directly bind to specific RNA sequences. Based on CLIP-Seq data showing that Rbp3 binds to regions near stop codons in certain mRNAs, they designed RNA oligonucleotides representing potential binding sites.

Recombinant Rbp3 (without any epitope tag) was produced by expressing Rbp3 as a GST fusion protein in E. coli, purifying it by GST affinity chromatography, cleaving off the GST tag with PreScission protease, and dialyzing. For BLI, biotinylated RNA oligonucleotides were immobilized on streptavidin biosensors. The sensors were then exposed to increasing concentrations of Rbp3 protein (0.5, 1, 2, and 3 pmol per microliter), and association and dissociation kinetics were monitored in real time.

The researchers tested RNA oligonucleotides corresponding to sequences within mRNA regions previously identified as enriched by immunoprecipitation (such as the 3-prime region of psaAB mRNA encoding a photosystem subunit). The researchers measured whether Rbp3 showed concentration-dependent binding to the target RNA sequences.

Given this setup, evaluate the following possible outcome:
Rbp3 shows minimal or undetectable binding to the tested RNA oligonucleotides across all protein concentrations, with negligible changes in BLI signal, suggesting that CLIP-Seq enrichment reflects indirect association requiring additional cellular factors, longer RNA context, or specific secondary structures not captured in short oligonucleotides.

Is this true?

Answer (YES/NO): NO